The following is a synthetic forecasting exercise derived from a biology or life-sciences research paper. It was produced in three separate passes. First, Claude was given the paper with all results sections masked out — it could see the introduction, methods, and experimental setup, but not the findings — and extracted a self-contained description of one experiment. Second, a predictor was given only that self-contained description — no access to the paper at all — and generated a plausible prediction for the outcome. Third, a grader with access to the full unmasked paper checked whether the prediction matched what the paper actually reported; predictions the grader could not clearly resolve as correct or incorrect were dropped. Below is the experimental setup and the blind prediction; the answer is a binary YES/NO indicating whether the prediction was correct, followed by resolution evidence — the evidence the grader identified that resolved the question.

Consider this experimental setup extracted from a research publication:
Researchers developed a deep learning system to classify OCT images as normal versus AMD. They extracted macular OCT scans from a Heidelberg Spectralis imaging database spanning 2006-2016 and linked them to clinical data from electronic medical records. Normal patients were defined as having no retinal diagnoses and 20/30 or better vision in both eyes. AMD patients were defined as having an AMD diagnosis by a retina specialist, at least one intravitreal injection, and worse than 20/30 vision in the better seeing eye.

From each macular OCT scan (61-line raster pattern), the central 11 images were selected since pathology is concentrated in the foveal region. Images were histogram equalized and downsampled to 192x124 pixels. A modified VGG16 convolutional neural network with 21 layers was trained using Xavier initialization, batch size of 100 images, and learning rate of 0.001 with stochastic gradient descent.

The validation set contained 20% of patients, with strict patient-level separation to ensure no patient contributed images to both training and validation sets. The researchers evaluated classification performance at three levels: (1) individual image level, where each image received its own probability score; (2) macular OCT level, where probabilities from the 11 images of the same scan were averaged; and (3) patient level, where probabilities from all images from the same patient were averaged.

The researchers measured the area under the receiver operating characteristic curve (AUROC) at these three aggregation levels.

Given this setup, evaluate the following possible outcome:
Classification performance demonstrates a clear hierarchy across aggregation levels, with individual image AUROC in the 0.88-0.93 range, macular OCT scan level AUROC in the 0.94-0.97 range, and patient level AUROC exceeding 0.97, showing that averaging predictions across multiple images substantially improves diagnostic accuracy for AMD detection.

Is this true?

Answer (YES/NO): NO